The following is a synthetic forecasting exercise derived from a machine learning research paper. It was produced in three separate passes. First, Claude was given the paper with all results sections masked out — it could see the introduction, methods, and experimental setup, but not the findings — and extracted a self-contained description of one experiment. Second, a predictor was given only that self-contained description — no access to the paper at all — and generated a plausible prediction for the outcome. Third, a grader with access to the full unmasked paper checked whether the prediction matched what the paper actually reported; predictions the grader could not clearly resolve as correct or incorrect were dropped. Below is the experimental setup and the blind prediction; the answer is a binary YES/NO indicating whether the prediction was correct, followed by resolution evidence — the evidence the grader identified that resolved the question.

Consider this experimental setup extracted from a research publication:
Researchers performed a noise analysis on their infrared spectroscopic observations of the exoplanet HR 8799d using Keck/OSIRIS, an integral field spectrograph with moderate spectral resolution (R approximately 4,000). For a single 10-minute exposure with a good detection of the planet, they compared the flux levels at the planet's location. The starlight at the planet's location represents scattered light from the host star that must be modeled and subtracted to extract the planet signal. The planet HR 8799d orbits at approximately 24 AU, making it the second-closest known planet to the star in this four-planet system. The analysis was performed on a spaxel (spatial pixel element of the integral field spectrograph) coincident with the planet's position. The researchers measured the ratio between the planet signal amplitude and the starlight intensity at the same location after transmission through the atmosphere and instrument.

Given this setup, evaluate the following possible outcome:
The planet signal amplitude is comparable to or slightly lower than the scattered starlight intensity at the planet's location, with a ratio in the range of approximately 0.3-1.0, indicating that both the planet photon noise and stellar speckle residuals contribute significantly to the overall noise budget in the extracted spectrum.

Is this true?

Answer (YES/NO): NO